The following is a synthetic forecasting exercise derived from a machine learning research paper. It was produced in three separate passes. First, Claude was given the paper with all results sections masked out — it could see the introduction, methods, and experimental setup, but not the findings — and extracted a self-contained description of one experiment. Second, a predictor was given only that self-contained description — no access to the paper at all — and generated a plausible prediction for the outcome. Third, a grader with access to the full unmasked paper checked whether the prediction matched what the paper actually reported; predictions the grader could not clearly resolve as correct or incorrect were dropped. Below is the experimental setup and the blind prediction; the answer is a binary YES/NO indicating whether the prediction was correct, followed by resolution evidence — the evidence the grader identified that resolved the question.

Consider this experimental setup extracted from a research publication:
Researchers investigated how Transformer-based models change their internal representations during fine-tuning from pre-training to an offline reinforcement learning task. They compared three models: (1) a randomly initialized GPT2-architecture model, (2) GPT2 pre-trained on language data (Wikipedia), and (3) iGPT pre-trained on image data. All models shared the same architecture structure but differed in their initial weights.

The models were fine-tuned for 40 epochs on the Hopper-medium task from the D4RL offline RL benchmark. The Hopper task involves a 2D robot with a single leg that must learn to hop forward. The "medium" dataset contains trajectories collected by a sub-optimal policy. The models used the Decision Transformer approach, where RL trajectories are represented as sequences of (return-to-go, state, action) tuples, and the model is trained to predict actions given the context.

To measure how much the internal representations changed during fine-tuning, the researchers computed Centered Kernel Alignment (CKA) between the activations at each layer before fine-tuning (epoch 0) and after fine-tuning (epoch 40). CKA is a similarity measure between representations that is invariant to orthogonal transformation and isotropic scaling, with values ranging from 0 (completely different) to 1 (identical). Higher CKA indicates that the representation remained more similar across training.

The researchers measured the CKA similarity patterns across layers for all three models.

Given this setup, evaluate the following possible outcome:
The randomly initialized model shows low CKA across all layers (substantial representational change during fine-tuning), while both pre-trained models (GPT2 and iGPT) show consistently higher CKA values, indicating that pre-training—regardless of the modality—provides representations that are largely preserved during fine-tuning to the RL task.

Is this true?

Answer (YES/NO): NO